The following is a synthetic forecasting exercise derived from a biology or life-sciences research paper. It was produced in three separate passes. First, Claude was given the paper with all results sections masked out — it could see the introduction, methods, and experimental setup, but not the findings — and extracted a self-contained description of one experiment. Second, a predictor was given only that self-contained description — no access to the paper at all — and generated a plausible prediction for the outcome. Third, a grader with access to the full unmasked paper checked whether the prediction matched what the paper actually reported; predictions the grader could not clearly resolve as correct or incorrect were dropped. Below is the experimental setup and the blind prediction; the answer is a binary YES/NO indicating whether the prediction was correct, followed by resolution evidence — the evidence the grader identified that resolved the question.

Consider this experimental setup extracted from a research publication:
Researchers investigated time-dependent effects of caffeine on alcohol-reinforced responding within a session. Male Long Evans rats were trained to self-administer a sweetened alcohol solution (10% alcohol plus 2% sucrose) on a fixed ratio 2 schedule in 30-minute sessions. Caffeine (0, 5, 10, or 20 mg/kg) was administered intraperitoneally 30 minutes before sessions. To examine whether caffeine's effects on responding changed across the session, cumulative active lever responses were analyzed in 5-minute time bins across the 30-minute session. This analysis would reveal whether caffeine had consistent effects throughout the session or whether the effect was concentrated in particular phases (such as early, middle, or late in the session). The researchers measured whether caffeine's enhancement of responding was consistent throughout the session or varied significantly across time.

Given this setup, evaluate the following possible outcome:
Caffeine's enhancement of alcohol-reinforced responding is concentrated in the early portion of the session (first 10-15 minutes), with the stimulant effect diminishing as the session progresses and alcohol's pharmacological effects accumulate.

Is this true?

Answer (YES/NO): NO